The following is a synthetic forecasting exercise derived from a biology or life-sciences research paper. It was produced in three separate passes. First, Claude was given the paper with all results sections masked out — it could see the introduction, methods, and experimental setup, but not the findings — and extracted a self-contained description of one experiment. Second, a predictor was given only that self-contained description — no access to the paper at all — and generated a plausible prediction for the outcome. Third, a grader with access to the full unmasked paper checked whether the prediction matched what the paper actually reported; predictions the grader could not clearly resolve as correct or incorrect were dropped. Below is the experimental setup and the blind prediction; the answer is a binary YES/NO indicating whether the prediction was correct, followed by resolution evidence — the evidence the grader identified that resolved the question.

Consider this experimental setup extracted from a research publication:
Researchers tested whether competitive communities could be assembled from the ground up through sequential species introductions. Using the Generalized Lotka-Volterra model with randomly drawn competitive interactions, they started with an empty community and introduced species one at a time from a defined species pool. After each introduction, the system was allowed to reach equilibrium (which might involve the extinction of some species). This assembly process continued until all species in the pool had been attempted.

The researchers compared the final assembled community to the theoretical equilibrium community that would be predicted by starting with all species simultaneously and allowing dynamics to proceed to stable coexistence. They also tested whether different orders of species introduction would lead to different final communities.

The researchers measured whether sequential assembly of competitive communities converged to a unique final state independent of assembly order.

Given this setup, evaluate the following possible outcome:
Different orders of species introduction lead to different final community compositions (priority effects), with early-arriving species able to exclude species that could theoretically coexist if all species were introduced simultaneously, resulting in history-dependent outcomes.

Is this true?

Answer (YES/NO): NO